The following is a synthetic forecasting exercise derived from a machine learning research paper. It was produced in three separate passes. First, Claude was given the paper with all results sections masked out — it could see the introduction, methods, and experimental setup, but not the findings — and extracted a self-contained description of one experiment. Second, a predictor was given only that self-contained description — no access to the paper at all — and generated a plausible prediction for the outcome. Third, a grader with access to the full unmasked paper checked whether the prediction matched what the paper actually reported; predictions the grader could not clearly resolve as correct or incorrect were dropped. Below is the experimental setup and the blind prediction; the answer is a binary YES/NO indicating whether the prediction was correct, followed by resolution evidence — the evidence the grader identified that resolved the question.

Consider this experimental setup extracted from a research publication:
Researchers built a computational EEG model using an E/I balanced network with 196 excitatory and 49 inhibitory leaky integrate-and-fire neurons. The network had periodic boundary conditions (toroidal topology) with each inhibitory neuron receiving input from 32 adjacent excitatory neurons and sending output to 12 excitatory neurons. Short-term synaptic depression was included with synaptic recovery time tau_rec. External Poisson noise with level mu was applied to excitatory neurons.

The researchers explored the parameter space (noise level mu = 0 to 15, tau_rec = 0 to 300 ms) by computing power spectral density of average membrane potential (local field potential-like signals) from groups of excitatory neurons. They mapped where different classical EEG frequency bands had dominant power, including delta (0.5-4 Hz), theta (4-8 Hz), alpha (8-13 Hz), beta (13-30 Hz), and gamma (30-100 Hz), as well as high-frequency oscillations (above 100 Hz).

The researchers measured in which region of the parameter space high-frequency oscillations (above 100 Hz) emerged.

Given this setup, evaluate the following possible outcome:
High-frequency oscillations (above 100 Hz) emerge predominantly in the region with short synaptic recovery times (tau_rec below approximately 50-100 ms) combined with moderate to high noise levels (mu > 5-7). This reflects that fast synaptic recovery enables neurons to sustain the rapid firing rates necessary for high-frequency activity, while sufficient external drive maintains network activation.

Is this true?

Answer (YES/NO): NO